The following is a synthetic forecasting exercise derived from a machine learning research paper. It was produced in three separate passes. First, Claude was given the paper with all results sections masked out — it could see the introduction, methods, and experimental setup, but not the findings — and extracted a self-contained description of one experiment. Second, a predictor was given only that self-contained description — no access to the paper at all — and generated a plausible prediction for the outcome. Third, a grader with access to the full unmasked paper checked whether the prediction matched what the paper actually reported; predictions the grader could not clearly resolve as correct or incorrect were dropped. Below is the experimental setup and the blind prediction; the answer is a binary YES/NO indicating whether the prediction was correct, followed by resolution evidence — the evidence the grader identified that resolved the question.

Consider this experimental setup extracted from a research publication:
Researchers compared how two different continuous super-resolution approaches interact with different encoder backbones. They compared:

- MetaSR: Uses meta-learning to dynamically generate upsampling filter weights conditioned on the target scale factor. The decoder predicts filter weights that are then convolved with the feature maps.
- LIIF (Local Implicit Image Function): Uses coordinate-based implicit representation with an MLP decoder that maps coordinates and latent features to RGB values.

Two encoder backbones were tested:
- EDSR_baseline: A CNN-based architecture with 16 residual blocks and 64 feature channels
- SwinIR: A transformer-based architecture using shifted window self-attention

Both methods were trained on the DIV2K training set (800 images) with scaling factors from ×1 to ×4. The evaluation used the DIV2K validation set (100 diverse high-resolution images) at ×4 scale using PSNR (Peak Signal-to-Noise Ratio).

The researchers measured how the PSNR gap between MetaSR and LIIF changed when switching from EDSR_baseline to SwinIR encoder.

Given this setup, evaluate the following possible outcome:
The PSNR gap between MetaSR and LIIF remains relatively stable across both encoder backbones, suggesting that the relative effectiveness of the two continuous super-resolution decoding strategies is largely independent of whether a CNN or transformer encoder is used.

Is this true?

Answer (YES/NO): NO